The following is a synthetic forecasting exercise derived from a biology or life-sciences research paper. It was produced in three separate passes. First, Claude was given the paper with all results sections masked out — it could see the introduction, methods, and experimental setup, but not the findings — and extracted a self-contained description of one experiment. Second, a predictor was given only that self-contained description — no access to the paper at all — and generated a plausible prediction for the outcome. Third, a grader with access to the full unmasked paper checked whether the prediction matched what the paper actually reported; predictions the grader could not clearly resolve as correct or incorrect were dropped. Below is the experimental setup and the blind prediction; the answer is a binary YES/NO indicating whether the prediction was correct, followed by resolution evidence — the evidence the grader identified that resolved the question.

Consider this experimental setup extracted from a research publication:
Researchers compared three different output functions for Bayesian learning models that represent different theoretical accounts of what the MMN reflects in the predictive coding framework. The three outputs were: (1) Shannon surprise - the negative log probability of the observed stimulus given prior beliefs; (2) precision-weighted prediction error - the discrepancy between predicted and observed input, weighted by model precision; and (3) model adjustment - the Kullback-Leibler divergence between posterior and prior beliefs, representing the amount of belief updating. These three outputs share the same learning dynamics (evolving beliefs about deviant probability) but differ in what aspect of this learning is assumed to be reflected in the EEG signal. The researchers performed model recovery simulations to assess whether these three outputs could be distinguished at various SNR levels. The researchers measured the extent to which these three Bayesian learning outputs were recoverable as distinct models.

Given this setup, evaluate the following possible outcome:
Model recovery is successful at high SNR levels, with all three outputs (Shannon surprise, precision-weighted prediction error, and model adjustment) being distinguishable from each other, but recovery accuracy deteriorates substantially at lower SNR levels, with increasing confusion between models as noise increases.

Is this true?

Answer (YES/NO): YES